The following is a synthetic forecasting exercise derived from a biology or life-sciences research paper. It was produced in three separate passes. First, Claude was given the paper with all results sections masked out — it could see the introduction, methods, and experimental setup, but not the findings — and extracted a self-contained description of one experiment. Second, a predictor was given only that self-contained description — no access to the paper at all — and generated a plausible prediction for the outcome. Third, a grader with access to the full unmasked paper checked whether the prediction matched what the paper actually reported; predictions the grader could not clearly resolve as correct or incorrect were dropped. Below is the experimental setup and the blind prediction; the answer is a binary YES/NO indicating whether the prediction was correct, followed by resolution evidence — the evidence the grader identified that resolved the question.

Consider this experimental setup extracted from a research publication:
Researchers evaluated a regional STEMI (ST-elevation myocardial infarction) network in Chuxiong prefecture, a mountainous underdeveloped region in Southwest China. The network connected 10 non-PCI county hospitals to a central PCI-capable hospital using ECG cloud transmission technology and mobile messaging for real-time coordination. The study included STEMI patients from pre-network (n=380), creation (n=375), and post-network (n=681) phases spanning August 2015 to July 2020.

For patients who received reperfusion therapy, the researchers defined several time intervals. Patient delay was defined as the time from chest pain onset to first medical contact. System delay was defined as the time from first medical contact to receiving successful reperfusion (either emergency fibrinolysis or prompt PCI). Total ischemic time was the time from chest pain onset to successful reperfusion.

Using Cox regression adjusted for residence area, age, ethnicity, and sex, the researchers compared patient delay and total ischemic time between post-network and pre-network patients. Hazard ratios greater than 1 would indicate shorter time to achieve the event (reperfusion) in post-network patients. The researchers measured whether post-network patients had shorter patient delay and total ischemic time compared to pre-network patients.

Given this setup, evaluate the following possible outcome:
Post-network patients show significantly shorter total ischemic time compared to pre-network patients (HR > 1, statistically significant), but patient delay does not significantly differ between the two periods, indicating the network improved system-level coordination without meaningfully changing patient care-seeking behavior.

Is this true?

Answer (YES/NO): NO